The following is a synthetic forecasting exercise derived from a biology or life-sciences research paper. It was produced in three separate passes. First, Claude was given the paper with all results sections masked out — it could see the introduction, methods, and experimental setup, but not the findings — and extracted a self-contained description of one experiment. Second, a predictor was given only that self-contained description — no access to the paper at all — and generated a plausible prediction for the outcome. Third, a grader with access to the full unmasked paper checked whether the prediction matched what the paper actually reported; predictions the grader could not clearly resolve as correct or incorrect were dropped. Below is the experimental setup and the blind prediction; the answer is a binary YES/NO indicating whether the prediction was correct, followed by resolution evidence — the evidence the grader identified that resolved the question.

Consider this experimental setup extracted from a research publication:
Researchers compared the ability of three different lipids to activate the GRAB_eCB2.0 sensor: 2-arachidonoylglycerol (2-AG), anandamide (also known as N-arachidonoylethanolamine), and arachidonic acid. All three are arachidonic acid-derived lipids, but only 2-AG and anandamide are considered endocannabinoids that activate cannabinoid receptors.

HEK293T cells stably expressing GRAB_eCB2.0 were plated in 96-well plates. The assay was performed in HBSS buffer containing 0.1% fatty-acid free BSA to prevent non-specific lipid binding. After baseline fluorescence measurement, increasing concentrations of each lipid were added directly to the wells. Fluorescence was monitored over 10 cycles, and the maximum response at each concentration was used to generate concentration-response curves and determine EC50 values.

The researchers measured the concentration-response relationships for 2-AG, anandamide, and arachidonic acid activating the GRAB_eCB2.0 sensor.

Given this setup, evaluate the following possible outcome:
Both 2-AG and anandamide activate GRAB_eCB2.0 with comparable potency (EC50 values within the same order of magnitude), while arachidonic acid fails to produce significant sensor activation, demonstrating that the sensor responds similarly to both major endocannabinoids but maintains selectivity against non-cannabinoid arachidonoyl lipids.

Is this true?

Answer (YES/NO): YES